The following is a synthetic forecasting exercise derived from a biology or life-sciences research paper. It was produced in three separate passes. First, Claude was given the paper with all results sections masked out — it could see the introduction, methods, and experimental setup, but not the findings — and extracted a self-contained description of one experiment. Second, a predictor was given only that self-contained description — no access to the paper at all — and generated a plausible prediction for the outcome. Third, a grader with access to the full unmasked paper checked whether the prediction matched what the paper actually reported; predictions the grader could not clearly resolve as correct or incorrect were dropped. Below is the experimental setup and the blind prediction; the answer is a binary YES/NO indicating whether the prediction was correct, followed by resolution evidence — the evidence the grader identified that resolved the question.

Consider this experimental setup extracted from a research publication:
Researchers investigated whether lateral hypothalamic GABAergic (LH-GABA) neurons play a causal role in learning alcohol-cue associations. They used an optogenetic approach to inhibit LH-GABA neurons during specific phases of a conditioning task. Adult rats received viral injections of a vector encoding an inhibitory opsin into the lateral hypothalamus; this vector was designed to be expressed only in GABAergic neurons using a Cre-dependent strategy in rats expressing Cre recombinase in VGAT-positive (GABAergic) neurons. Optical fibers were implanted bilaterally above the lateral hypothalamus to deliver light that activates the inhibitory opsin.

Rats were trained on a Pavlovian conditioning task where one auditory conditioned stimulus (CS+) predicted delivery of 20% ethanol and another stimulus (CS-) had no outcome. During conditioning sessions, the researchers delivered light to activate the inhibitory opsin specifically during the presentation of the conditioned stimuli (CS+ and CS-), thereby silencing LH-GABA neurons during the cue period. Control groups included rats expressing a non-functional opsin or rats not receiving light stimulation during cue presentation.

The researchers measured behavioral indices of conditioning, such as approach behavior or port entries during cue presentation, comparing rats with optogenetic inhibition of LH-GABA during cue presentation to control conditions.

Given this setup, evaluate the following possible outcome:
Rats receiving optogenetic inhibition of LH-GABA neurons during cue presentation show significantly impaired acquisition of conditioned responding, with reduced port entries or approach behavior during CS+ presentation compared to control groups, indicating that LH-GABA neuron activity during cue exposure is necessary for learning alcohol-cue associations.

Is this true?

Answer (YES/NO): YES